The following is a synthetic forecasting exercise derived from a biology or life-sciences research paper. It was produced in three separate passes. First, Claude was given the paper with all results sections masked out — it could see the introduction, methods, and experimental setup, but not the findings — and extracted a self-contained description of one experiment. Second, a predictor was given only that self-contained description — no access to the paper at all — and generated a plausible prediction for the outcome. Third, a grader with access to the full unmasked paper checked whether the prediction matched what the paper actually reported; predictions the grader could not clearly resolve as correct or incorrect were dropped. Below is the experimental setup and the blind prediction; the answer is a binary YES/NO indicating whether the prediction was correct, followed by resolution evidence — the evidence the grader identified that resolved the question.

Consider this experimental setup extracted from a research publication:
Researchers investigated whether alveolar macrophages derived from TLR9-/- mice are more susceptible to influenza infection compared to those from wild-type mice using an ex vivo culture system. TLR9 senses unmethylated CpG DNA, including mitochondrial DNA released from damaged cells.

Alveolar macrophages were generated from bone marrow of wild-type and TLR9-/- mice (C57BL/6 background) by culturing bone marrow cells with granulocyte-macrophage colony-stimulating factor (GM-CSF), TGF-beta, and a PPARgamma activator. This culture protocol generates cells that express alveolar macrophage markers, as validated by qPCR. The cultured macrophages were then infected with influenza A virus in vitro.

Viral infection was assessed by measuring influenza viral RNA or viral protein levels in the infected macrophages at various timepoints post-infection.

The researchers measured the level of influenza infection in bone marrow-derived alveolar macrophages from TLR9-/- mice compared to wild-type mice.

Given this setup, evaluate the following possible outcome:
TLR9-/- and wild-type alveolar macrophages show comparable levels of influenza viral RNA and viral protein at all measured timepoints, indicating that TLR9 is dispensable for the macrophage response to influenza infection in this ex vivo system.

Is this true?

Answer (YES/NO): NO